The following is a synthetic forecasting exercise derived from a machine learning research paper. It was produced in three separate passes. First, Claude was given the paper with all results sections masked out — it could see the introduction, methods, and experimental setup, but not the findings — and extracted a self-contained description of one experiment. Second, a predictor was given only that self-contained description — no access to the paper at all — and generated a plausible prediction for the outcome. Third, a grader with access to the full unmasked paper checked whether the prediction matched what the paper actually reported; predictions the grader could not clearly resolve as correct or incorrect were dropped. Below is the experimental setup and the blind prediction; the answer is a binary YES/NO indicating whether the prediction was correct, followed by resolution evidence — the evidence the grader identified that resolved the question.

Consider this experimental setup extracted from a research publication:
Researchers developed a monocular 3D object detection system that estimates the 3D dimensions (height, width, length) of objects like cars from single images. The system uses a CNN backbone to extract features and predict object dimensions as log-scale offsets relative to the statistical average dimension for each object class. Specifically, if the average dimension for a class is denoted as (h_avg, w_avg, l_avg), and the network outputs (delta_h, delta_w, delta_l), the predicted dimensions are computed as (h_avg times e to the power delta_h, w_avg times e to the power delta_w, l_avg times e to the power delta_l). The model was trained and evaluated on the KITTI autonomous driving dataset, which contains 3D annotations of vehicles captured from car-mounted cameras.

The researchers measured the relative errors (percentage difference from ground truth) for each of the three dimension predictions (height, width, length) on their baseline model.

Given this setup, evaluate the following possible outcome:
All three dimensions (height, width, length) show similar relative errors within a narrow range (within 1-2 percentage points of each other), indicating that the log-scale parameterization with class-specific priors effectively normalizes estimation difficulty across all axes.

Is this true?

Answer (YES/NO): NO